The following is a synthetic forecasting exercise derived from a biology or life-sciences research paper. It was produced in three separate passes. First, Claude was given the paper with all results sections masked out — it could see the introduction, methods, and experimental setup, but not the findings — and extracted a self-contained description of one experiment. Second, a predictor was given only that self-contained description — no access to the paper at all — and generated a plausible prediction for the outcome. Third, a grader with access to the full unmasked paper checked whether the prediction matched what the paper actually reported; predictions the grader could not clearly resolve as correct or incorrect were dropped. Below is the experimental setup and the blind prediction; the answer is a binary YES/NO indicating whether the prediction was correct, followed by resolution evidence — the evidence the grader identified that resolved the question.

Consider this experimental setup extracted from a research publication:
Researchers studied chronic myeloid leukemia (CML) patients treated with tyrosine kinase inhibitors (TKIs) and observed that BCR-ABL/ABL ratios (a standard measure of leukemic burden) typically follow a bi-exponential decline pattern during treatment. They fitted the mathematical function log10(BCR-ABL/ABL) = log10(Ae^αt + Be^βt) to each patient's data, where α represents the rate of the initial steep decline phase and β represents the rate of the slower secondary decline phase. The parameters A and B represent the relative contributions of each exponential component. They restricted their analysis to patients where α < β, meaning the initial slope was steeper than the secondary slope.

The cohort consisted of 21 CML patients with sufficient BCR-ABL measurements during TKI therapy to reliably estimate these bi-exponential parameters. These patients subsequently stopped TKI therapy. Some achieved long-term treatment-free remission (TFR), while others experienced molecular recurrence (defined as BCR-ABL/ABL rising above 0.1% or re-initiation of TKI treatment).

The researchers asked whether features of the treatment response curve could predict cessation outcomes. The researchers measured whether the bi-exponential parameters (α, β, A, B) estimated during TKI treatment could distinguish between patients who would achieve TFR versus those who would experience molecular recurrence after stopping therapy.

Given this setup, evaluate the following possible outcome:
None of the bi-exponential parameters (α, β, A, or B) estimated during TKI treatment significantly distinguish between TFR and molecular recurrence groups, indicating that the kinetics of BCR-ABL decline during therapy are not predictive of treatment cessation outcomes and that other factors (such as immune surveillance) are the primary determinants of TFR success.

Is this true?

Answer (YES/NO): YES